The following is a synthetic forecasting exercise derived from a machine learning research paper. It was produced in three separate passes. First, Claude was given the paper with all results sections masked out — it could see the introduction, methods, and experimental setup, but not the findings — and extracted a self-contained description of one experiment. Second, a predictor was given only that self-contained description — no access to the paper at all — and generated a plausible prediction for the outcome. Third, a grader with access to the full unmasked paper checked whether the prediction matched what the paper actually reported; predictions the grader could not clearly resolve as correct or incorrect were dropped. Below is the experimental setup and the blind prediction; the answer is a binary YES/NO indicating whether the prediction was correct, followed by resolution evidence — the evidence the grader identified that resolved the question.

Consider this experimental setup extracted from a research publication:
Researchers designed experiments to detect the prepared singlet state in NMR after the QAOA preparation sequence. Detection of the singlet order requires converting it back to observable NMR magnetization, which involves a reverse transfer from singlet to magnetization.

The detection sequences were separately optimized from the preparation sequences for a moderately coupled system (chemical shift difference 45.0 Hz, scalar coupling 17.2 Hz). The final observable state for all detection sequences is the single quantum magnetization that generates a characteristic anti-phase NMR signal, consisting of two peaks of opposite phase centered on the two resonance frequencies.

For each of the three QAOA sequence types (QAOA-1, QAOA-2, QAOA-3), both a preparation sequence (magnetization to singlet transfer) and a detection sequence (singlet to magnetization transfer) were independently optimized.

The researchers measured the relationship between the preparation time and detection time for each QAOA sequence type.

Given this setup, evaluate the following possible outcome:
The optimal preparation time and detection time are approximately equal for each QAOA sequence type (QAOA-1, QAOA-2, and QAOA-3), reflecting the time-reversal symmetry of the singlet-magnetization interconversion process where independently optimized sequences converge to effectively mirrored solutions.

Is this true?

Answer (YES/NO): NO